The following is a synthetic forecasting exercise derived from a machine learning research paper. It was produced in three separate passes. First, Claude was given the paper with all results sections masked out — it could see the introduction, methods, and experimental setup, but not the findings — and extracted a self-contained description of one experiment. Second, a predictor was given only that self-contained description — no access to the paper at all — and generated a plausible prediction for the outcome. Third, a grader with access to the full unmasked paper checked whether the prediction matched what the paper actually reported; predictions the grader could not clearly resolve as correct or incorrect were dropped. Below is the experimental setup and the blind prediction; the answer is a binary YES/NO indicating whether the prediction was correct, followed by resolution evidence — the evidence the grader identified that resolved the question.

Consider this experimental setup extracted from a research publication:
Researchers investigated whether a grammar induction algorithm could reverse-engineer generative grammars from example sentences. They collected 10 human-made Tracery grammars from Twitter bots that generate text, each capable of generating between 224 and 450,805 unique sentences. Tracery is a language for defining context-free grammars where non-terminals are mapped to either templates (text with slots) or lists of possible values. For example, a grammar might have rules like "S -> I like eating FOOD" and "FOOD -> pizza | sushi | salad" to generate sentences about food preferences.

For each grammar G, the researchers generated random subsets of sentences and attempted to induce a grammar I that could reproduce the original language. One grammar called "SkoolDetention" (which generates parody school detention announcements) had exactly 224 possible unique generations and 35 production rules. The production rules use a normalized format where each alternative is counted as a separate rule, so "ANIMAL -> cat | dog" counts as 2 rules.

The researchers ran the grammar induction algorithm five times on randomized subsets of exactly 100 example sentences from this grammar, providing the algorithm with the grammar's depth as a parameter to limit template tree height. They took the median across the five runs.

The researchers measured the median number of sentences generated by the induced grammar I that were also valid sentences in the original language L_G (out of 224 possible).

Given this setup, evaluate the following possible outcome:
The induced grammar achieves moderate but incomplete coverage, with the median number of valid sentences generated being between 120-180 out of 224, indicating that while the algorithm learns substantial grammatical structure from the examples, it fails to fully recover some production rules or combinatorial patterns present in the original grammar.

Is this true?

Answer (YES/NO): NO